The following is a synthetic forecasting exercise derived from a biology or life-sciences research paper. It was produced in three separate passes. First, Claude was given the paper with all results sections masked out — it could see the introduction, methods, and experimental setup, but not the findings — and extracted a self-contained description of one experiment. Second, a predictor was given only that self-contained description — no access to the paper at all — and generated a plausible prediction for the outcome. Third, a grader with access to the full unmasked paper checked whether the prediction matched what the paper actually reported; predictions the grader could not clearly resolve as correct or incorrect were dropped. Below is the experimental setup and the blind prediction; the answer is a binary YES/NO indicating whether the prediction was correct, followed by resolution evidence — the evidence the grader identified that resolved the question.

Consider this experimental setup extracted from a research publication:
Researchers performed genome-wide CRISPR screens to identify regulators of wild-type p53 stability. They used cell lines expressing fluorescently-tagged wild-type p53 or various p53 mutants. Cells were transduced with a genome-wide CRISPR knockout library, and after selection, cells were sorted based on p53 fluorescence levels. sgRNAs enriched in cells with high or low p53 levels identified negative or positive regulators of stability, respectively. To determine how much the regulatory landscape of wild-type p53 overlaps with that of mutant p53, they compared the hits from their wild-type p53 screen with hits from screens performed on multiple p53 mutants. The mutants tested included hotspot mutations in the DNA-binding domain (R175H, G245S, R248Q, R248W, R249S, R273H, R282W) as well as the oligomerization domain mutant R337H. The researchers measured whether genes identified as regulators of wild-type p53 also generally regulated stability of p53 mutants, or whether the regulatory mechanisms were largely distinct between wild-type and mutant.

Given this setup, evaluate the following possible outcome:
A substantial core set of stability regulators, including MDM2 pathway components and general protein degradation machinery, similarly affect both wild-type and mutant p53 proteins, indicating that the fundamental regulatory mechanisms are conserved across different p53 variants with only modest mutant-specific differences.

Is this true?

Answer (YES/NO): NO